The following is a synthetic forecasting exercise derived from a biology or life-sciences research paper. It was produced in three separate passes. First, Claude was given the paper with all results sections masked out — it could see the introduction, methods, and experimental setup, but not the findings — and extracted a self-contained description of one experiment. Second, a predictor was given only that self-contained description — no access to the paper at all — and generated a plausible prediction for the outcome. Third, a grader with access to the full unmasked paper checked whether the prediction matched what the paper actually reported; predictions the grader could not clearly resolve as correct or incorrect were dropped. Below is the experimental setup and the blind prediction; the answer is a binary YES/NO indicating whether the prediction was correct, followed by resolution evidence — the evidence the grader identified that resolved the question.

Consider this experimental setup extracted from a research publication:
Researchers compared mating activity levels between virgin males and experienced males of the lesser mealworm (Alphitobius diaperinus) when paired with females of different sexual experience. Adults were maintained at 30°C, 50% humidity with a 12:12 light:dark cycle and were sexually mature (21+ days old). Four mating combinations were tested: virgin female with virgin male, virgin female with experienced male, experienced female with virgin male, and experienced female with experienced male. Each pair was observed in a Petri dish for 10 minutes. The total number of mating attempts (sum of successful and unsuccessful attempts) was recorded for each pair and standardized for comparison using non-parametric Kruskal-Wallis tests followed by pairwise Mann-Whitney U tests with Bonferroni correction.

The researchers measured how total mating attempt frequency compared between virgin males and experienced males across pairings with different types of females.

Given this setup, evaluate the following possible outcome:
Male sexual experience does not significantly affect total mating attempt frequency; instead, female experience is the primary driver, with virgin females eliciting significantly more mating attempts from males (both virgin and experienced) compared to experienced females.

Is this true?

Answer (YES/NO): NO